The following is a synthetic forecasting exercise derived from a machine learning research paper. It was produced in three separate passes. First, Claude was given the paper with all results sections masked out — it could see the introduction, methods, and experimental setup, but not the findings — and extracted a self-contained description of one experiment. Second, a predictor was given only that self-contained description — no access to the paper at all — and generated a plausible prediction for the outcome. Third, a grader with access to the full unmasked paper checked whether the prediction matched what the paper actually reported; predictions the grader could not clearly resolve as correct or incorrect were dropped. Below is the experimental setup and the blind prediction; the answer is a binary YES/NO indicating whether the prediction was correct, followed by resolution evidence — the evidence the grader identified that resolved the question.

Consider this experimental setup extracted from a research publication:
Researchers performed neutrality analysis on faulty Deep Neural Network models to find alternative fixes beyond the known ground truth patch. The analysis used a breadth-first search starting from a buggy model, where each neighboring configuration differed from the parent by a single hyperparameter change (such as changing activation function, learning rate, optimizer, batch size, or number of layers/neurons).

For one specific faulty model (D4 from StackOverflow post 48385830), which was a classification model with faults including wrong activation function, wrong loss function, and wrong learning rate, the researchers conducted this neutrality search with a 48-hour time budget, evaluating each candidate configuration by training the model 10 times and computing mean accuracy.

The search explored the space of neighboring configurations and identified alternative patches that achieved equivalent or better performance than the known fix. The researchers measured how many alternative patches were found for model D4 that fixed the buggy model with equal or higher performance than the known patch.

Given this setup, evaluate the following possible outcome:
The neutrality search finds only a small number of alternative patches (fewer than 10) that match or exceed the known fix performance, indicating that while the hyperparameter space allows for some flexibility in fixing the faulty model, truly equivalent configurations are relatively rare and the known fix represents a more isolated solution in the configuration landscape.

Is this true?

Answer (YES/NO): NO